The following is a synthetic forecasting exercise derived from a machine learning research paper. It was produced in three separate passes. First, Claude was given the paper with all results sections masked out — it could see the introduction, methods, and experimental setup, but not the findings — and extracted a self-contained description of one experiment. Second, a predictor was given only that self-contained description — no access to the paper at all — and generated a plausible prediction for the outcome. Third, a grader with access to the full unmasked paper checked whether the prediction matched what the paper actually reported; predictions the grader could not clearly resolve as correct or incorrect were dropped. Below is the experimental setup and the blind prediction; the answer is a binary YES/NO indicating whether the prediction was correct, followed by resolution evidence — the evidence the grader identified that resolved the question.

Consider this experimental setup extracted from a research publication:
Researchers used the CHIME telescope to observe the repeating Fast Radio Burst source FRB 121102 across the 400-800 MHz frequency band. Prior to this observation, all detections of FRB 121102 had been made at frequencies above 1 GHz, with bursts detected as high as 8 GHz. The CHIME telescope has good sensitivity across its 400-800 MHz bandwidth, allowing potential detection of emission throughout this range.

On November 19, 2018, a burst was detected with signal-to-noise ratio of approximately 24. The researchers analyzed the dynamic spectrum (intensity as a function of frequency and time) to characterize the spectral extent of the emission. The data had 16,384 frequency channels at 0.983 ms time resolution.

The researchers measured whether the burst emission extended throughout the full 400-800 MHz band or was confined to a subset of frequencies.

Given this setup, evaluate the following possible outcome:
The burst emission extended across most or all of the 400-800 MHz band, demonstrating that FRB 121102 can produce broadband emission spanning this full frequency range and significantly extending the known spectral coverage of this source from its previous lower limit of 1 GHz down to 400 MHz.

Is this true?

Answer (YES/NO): NO